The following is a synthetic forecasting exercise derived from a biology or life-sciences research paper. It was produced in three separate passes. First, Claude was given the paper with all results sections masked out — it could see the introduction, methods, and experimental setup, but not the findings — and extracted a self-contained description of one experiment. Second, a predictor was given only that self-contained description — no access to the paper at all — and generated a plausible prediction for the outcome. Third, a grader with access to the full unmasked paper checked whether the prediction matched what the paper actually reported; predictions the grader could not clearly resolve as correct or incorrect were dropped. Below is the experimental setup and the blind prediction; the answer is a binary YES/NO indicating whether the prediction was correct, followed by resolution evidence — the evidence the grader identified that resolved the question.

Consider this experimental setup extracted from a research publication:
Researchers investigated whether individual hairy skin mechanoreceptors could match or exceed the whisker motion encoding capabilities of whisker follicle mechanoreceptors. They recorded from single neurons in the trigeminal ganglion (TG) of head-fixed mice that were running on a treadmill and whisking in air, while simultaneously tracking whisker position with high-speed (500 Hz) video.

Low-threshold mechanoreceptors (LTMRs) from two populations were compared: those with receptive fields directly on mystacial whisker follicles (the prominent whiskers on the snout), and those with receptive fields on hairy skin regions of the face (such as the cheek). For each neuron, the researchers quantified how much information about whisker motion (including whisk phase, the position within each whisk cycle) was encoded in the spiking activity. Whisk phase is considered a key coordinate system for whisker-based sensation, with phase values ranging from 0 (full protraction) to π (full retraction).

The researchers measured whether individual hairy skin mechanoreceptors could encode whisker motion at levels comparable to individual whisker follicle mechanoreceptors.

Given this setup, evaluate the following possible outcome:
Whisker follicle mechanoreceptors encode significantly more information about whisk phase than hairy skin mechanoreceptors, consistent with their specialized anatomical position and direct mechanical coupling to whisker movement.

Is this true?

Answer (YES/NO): YES